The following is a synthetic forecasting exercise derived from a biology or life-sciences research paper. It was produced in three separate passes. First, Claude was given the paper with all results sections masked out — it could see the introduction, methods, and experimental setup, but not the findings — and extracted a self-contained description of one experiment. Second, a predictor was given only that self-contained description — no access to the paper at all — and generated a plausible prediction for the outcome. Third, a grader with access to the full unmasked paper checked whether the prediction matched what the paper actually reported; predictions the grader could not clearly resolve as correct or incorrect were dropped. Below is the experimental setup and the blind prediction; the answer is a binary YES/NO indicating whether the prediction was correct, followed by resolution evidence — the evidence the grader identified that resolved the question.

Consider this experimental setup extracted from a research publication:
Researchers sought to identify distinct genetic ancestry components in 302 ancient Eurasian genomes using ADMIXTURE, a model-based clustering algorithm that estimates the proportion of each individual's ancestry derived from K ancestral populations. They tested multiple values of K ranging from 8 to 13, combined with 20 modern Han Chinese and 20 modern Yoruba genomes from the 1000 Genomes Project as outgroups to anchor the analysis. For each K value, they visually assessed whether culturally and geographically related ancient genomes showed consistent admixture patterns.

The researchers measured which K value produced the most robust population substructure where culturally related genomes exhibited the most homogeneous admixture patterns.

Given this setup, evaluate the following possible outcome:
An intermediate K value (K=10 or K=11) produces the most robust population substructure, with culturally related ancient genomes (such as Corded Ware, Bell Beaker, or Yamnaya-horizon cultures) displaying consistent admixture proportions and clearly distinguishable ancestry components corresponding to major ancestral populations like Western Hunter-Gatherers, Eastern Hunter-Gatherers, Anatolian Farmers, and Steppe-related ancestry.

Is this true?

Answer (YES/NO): NO